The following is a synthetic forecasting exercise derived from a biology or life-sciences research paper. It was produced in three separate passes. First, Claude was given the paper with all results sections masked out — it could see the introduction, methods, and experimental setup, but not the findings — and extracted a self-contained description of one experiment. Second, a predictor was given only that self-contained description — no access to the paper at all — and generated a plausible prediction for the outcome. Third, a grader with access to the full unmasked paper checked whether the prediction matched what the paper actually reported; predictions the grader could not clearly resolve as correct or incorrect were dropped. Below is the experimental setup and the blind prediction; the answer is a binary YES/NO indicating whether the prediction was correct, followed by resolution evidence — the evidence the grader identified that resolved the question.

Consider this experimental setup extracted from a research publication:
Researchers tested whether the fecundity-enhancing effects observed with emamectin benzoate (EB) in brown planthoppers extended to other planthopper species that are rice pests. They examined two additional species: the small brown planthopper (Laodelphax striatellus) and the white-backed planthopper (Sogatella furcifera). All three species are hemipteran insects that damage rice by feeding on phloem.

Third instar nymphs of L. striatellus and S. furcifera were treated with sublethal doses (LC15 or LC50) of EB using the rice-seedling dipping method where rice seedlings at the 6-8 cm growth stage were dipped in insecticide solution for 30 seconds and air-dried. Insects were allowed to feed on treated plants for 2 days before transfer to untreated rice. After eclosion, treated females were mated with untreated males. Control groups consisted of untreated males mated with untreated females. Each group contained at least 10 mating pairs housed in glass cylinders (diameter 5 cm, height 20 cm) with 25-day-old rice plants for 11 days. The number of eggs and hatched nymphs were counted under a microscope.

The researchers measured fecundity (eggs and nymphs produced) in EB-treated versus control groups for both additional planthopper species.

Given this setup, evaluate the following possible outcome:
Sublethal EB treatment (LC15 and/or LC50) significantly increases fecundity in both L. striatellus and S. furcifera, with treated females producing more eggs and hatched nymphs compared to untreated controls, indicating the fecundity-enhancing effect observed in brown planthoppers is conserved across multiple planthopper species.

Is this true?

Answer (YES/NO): NO